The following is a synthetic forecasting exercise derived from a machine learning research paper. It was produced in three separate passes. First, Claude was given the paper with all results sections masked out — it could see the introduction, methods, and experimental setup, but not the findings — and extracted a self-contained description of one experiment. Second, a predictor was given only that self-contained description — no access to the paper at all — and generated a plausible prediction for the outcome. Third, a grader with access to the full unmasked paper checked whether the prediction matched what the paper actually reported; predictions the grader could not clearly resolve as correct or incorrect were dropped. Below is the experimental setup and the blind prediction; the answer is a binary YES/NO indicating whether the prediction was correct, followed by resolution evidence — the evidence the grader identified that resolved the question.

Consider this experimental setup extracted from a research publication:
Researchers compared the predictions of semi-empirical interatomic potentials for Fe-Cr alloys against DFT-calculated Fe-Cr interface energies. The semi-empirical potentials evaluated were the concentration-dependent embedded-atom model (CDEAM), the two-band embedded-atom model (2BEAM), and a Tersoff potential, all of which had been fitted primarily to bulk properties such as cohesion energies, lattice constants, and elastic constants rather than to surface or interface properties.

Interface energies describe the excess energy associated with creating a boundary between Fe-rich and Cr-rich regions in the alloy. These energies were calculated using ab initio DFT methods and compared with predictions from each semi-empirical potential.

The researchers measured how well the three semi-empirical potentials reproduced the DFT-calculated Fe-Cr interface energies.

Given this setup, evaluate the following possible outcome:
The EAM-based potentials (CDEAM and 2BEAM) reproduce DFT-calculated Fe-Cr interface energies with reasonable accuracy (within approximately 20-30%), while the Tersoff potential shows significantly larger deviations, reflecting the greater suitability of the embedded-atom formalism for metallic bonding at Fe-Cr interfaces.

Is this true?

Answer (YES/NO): NO